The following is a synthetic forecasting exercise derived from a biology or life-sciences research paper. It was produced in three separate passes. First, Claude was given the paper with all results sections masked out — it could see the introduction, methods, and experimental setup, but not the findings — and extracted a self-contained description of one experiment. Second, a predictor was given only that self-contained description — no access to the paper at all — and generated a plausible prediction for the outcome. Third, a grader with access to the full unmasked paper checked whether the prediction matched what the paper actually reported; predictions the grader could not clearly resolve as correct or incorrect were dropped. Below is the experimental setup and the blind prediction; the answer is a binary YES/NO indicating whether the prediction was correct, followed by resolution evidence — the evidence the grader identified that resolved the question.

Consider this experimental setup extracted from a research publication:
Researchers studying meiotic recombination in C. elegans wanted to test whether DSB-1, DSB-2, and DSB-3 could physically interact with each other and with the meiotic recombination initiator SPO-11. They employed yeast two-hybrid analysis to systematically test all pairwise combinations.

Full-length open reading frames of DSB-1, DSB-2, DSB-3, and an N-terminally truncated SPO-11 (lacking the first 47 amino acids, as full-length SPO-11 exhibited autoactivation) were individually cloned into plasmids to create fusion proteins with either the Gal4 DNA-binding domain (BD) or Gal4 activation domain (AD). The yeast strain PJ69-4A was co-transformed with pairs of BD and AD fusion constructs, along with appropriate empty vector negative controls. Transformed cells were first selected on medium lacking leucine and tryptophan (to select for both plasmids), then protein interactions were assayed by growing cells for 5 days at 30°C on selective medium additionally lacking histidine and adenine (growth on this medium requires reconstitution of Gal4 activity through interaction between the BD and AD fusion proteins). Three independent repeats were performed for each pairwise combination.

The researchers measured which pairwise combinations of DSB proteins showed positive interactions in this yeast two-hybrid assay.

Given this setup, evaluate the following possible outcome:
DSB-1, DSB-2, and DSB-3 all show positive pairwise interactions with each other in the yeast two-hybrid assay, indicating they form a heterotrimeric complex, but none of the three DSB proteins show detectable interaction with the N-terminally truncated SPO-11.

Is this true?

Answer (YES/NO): NO